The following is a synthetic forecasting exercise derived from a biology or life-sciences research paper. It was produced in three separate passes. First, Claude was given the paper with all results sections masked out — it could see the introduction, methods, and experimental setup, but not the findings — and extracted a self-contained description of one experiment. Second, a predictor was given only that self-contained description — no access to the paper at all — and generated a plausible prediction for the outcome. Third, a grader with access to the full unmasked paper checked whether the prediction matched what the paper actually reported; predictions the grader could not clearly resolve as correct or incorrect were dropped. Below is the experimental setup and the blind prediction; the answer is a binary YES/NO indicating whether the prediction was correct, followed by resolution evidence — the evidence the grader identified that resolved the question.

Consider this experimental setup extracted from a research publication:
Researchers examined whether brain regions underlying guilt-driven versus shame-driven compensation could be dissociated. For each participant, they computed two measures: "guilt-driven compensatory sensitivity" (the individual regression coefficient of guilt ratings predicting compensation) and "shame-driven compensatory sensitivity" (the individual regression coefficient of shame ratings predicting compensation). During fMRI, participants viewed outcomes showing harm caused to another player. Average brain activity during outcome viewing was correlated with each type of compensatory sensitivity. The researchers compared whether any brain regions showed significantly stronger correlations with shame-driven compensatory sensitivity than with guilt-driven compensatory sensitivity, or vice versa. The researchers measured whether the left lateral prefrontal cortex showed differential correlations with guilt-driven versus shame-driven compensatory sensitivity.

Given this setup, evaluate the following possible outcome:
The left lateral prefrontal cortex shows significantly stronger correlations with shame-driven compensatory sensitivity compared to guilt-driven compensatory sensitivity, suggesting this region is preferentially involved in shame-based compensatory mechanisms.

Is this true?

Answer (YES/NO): YES